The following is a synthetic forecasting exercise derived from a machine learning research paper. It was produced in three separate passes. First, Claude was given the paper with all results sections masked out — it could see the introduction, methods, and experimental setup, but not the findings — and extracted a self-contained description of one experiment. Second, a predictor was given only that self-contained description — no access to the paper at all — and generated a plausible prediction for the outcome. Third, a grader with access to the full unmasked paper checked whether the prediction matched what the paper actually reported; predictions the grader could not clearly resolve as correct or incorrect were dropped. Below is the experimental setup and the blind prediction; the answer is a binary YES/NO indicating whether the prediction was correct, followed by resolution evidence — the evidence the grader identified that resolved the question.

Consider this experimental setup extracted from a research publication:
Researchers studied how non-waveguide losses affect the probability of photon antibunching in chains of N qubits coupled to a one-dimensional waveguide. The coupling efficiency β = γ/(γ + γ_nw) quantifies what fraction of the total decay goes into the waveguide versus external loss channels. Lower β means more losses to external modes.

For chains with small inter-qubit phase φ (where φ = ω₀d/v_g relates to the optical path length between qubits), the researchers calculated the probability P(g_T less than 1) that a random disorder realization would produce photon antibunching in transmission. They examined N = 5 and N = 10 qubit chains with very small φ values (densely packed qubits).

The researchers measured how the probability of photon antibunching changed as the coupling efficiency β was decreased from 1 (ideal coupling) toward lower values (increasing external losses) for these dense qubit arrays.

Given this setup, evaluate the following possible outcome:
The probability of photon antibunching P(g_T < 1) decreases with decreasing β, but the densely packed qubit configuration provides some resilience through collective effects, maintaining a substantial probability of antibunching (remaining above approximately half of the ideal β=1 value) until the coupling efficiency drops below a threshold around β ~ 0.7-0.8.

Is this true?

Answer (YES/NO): NO